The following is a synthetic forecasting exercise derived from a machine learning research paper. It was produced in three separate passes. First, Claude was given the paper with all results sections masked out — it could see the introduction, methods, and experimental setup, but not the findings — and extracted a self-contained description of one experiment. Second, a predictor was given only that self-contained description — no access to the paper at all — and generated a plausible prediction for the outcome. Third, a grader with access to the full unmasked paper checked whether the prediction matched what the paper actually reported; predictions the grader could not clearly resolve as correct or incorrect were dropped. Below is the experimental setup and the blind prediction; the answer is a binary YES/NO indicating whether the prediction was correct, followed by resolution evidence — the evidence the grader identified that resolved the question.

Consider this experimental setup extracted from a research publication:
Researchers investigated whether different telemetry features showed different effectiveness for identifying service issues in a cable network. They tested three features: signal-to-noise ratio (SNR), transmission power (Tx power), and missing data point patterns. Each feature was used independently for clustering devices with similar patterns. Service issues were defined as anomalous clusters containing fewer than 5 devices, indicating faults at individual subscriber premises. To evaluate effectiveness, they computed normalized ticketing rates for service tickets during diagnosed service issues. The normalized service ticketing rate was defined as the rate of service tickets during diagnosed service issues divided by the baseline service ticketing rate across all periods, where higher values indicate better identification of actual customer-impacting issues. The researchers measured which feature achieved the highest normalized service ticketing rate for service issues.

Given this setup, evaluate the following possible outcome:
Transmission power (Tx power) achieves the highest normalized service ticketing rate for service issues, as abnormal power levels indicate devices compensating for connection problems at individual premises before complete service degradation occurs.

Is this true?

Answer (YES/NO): NO